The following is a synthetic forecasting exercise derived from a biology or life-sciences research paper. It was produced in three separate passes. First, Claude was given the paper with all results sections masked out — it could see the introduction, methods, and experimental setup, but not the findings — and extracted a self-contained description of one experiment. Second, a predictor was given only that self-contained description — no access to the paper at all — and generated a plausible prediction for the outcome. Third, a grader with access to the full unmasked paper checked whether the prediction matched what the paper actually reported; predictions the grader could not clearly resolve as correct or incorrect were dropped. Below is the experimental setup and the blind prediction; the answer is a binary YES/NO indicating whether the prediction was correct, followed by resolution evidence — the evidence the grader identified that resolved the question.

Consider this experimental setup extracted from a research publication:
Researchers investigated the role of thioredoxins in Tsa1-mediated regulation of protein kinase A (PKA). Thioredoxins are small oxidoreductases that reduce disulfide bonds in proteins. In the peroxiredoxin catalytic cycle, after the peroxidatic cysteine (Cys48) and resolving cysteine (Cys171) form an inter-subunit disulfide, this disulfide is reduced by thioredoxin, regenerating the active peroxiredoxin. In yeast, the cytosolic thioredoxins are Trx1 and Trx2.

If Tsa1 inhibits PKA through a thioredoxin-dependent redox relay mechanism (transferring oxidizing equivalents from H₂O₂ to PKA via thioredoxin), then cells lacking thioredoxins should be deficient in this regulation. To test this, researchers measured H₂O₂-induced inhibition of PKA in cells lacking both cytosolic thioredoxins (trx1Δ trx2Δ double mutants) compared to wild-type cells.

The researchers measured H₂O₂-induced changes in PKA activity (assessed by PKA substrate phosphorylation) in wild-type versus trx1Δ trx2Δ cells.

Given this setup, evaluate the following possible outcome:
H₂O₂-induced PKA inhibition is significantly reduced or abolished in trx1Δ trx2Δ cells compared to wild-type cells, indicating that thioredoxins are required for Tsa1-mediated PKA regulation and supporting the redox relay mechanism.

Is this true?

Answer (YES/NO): YES